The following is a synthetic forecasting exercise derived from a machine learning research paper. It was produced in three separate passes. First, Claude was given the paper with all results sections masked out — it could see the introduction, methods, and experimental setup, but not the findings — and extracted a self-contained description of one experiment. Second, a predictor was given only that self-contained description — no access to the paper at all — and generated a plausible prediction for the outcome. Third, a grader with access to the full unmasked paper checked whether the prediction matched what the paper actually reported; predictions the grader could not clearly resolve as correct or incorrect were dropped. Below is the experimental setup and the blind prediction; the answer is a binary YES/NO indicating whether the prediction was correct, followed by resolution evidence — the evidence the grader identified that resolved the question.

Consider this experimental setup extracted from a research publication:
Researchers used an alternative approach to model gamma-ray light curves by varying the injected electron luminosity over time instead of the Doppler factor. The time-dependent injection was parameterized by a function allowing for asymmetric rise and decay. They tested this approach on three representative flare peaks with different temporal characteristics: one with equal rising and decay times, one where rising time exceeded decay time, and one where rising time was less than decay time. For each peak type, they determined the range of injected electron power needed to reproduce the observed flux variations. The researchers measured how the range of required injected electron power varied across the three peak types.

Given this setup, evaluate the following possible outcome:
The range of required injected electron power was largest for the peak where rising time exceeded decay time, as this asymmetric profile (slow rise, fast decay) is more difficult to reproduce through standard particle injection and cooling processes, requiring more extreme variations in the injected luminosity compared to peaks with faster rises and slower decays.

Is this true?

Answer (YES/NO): NO